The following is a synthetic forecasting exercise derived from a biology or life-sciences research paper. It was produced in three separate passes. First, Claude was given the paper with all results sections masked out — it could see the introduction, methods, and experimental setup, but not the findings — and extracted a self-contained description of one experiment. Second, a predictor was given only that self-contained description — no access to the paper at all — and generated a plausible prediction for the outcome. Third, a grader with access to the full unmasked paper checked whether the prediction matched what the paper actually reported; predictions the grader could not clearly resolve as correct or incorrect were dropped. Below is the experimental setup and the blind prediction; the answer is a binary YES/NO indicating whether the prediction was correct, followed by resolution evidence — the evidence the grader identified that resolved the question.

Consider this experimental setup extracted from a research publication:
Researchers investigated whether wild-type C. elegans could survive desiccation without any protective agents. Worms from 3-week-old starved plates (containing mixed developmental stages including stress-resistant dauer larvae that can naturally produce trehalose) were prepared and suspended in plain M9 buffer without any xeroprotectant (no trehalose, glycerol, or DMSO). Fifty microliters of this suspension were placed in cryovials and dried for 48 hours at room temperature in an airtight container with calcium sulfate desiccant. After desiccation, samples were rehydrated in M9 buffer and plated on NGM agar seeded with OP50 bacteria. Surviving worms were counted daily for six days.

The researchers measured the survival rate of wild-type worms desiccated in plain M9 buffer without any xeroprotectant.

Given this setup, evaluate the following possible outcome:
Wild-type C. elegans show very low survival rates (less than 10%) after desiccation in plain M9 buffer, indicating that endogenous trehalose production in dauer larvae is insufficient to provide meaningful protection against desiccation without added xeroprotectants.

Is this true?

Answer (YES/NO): YES